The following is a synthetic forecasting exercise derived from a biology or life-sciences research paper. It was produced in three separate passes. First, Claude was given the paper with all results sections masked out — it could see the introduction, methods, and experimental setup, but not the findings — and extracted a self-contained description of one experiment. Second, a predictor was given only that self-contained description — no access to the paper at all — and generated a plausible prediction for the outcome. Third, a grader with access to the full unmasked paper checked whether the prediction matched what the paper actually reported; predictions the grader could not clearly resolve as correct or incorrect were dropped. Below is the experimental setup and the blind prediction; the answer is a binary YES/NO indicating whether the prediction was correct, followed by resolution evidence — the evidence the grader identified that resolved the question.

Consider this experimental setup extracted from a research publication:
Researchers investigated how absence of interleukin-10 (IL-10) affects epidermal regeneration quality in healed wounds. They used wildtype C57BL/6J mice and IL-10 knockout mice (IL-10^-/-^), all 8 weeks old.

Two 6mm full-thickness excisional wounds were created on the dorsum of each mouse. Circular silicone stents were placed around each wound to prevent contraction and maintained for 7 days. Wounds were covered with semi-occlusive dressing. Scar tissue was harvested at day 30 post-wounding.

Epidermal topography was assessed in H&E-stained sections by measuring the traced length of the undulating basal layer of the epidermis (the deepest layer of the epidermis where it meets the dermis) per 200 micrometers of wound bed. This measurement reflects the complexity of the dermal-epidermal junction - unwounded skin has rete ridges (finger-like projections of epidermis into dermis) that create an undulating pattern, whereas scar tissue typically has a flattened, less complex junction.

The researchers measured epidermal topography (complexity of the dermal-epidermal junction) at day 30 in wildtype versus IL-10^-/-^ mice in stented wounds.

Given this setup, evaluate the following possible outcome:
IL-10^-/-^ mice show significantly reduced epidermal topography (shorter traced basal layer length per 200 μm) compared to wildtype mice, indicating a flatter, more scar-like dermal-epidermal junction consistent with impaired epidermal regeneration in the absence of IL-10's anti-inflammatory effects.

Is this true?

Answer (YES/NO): NO